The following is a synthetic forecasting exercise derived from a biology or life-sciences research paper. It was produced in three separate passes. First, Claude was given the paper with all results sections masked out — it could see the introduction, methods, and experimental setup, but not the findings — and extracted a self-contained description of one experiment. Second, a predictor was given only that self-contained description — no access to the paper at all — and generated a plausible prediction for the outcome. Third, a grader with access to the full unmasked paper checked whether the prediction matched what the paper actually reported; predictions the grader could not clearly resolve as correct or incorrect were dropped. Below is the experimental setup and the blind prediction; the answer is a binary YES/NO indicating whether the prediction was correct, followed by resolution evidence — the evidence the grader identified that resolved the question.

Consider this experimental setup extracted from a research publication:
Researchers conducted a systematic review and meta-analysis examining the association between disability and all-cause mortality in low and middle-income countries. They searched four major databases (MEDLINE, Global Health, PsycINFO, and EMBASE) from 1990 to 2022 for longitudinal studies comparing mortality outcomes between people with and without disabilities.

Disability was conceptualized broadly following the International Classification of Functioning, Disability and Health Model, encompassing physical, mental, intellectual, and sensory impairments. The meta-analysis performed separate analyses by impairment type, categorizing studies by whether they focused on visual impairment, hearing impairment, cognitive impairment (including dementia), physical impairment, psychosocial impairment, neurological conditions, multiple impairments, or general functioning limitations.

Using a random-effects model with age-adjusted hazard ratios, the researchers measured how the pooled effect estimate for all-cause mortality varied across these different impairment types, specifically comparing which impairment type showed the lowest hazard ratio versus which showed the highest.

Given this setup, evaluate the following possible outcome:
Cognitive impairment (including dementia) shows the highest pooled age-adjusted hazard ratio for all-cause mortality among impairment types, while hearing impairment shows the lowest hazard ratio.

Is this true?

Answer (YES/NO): NO